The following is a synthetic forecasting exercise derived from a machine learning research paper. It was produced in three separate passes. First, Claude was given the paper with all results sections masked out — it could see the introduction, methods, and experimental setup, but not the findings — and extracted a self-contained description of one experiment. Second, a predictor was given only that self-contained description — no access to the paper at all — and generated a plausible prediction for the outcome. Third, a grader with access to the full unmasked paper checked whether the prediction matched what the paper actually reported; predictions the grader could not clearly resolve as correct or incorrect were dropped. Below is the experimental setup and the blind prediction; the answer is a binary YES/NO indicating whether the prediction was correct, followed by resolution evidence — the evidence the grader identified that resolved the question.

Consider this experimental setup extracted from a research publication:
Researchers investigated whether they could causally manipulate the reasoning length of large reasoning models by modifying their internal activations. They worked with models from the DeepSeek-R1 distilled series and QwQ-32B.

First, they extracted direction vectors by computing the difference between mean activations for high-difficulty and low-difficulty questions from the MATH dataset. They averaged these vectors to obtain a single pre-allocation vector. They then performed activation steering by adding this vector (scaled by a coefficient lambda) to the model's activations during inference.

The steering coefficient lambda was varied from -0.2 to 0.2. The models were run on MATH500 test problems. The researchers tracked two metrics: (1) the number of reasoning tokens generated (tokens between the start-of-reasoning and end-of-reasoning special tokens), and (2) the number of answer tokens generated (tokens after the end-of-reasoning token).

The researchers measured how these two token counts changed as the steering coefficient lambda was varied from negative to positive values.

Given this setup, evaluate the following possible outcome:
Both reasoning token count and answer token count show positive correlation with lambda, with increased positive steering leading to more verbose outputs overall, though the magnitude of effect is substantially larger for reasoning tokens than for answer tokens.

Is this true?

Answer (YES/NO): NO